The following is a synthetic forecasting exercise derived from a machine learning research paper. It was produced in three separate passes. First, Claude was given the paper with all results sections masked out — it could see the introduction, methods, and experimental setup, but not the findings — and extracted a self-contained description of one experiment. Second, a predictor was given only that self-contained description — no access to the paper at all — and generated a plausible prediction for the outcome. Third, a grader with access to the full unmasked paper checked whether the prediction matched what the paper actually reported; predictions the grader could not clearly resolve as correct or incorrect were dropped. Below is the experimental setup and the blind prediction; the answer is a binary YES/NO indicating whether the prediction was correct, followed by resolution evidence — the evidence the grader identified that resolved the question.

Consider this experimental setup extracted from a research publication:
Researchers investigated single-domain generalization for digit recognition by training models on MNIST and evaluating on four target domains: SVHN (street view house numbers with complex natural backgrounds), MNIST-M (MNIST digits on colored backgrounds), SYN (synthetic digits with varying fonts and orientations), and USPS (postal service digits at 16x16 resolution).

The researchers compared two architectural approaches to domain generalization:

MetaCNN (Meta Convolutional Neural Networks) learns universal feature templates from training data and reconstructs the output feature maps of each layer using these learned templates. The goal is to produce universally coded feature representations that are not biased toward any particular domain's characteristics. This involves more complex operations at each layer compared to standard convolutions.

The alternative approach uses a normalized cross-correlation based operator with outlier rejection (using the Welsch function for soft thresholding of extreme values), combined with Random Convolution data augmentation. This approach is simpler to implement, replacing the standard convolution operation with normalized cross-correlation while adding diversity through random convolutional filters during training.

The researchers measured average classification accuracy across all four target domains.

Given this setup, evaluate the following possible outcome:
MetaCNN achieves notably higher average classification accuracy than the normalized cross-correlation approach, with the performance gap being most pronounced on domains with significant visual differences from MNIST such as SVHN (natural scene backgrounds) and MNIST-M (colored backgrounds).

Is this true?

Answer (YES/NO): NO